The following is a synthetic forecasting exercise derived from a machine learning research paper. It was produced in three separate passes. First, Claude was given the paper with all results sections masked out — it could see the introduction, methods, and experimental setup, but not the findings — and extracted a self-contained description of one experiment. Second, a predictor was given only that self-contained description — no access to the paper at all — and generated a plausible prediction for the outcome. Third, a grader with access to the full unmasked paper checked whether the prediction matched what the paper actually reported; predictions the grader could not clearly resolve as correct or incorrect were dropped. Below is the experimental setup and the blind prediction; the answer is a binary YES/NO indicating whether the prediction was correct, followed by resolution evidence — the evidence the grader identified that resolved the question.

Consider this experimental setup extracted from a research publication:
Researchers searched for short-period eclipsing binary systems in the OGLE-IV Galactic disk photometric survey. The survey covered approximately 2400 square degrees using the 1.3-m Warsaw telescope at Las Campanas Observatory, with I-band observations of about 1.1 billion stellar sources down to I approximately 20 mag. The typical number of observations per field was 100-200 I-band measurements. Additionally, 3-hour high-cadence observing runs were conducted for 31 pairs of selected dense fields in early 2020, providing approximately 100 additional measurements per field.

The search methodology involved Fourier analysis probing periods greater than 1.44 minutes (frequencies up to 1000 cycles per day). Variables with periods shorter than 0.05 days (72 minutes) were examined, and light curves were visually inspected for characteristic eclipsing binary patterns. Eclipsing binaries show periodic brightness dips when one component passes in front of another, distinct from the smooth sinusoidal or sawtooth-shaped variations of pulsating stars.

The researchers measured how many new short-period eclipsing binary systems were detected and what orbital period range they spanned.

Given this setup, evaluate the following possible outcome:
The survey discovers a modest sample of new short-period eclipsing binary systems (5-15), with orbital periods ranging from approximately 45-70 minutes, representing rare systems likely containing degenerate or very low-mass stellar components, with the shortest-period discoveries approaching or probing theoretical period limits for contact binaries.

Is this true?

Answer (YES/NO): NO